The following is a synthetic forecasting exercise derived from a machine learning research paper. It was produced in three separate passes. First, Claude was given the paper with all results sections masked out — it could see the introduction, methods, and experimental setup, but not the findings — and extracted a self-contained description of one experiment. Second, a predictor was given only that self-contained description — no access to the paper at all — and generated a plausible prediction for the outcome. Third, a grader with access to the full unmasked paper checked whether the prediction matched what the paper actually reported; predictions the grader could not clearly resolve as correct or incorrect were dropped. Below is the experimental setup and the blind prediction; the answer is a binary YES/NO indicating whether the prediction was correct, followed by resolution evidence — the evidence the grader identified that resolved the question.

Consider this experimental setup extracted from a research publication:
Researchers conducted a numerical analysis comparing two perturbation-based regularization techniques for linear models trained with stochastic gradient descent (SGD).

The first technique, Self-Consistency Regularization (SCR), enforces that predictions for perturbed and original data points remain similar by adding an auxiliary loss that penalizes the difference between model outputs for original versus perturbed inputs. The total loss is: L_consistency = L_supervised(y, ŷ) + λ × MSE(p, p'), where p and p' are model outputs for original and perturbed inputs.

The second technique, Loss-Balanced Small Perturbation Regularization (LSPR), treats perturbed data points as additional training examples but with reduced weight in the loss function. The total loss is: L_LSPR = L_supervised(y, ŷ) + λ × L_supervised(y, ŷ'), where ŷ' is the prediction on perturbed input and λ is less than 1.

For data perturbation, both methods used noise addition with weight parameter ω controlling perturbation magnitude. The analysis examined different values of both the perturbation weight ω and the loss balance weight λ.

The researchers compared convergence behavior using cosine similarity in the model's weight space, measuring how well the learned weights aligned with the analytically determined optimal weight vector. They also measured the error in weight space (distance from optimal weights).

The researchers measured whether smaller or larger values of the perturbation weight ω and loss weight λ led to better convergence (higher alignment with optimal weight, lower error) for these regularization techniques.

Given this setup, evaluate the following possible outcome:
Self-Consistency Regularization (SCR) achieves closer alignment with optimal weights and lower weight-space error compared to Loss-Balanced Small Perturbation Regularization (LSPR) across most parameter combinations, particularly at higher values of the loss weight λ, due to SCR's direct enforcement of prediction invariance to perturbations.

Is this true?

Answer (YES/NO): NO